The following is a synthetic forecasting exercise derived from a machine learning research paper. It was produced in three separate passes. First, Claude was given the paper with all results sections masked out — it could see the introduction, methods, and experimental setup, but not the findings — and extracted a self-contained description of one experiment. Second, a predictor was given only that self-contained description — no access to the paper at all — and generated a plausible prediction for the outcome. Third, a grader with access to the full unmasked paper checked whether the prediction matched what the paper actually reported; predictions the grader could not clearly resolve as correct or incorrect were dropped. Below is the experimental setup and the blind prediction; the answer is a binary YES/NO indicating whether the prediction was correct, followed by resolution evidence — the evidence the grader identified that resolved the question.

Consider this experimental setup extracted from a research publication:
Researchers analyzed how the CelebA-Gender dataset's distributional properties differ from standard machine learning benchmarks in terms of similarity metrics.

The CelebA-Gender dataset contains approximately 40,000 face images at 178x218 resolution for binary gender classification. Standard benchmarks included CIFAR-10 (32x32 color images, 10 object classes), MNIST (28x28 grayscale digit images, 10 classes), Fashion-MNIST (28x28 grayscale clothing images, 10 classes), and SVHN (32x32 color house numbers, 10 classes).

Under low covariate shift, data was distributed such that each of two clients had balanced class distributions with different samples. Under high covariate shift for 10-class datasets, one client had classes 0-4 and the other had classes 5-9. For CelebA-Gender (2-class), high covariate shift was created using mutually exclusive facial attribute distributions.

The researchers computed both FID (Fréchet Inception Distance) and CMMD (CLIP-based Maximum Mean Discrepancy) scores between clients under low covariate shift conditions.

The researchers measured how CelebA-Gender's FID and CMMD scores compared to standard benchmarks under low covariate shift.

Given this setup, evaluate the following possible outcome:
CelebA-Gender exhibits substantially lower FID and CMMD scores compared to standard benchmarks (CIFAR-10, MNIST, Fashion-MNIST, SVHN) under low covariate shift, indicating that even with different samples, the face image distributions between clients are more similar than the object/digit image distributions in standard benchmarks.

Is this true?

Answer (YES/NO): NO